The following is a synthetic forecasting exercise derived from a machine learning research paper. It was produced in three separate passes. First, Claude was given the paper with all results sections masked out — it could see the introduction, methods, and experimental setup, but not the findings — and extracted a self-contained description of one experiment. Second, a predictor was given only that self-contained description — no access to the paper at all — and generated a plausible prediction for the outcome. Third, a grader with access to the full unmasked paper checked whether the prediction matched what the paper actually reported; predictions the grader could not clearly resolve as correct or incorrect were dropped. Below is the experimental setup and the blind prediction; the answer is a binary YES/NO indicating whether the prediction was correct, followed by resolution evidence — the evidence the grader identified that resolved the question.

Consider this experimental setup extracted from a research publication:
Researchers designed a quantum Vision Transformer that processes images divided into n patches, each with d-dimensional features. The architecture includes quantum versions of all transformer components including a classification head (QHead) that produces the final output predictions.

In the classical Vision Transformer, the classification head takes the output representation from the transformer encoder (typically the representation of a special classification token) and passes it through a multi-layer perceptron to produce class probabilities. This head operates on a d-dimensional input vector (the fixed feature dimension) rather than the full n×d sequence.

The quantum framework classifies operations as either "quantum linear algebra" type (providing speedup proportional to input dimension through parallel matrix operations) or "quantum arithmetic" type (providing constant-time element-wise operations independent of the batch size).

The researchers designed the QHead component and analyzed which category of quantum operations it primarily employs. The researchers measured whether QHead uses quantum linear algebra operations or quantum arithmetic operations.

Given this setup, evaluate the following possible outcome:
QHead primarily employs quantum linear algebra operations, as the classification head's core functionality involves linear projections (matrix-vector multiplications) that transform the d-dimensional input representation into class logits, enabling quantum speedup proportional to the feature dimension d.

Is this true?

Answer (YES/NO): NO